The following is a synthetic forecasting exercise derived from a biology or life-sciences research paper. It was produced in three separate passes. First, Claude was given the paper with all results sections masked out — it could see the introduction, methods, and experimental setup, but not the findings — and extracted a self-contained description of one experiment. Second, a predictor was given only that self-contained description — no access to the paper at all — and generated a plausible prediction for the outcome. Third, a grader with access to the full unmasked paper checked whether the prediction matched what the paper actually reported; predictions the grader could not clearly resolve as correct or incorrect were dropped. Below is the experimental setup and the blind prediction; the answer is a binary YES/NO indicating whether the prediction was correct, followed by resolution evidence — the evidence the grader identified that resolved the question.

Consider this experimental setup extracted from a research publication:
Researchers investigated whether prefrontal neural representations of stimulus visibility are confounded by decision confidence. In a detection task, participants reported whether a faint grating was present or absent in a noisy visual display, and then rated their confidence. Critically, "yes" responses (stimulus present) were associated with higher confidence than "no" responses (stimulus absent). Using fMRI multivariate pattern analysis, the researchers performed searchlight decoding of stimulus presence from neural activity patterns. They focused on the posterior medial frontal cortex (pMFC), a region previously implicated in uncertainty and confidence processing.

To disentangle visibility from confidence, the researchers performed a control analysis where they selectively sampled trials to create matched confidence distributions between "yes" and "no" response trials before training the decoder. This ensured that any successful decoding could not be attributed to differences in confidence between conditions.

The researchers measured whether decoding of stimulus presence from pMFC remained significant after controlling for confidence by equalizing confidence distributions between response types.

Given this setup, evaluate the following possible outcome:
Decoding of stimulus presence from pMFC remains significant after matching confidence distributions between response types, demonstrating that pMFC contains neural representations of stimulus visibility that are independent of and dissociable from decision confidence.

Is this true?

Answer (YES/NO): YES